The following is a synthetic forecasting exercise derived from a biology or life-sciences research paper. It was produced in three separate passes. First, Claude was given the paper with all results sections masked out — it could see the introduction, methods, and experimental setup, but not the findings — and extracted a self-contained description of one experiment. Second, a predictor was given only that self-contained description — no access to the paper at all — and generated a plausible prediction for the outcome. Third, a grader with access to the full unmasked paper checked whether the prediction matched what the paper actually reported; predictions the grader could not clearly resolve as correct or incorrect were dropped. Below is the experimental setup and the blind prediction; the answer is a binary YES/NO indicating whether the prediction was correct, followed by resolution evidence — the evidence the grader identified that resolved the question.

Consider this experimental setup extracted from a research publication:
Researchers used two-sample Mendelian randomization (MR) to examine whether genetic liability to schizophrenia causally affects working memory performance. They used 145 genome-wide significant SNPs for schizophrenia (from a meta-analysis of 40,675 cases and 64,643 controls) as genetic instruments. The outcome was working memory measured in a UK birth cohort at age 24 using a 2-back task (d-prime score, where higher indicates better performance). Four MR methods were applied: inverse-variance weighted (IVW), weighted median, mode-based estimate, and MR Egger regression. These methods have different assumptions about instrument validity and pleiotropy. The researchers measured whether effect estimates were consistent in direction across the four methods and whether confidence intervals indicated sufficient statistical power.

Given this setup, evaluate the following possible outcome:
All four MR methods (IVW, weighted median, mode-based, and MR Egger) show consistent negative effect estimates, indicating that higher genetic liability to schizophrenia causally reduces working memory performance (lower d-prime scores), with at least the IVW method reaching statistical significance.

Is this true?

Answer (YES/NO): NO